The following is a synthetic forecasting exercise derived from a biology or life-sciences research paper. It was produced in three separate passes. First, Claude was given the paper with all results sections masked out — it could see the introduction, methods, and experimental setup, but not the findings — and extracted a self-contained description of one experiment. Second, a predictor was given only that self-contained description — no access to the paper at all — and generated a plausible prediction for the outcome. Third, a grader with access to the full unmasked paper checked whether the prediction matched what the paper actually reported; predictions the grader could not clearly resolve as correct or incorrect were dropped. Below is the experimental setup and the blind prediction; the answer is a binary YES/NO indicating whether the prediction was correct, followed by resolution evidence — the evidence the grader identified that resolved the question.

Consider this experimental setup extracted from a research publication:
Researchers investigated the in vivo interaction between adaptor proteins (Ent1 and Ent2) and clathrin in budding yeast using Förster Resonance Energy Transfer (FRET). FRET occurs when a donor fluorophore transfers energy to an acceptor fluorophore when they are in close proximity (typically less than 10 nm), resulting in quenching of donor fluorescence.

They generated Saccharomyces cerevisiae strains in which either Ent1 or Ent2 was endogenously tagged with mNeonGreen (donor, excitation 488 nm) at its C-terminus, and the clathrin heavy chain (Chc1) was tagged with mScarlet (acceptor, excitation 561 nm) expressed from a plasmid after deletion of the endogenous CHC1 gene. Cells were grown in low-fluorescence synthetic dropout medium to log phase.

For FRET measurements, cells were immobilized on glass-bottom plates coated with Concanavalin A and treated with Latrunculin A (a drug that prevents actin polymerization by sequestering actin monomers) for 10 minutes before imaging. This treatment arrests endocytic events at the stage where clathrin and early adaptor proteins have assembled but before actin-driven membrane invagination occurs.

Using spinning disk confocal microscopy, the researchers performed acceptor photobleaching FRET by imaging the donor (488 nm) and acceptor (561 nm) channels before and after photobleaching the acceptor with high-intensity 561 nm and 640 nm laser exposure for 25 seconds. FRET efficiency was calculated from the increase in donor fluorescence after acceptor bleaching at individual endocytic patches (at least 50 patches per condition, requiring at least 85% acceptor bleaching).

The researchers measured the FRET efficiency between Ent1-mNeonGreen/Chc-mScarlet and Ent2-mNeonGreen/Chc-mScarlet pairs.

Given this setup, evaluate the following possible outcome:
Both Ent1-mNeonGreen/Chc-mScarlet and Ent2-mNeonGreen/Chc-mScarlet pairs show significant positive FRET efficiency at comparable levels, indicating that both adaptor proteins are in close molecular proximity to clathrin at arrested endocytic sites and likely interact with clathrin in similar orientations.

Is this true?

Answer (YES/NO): NO